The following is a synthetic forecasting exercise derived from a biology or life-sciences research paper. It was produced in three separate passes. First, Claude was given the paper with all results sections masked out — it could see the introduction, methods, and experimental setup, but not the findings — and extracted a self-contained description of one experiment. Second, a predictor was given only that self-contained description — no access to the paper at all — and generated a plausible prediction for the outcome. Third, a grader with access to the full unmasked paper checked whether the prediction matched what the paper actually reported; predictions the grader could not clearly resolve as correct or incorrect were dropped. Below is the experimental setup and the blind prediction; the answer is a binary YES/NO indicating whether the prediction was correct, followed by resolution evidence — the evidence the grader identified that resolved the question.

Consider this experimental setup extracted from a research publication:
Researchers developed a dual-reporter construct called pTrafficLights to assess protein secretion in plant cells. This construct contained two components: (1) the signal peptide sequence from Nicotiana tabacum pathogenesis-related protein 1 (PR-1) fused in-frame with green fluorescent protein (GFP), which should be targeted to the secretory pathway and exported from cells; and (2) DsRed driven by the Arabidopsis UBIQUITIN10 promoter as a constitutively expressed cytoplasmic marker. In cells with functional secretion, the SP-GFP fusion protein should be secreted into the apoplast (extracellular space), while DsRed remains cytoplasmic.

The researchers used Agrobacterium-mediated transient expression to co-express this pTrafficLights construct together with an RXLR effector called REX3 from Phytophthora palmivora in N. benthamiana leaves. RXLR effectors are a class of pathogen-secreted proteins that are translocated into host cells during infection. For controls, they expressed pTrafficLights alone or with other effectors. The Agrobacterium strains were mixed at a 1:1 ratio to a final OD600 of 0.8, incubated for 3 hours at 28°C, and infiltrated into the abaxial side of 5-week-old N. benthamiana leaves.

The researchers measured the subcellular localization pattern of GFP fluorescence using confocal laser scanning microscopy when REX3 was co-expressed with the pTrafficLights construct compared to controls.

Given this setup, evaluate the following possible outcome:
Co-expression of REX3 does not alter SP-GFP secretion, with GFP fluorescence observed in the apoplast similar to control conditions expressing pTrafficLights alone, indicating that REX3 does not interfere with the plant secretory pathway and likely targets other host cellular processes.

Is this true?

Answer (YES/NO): NO